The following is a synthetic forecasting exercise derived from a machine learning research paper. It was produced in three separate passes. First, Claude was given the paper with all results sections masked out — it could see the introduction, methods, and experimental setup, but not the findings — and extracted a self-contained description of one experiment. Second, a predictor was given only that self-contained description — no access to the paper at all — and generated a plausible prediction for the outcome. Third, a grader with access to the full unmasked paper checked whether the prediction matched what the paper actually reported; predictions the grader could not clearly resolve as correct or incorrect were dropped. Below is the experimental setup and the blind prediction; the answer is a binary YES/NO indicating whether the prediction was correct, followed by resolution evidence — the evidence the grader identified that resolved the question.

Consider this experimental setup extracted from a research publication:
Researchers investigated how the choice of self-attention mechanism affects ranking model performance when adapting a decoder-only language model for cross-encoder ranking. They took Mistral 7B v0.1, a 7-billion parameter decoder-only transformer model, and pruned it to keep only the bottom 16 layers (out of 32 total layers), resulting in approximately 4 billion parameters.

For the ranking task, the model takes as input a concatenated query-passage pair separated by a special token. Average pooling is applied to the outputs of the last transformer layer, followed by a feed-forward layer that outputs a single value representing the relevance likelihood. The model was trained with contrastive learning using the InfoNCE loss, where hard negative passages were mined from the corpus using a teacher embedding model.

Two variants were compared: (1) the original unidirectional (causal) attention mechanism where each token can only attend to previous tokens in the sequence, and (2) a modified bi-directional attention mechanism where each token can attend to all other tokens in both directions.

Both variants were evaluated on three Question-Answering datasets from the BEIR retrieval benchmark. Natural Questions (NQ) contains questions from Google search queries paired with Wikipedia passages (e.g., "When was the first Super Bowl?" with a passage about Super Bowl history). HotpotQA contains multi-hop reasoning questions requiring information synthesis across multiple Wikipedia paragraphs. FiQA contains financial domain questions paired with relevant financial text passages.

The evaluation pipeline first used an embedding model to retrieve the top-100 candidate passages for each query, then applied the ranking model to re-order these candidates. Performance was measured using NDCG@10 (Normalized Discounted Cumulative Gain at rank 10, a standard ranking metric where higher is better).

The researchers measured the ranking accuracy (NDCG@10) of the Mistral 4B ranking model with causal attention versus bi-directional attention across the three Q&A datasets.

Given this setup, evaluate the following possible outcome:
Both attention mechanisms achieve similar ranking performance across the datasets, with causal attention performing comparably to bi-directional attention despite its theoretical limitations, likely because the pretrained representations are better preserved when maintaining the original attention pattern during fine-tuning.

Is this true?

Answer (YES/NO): NO